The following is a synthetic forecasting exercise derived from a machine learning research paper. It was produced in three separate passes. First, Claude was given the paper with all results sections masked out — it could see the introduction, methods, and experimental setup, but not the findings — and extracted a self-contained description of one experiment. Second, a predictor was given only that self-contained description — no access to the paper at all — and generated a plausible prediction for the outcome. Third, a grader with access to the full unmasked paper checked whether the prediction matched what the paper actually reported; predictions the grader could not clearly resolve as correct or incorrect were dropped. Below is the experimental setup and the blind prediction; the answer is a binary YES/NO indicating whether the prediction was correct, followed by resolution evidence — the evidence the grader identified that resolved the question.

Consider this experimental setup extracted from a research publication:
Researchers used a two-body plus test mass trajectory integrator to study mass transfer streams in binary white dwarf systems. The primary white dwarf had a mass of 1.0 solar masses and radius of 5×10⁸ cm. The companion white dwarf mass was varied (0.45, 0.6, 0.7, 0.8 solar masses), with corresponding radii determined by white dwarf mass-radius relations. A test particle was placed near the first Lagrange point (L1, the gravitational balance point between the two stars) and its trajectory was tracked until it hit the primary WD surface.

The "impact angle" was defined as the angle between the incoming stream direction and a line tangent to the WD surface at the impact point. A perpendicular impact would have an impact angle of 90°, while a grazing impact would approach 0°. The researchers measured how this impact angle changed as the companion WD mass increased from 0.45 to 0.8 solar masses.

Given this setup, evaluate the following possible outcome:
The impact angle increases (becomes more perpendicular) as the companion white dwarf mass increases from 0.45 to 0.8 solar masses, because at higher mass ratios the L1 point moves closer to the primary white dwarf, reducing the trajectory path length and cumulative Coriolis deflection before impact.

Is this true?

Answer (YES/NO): YES